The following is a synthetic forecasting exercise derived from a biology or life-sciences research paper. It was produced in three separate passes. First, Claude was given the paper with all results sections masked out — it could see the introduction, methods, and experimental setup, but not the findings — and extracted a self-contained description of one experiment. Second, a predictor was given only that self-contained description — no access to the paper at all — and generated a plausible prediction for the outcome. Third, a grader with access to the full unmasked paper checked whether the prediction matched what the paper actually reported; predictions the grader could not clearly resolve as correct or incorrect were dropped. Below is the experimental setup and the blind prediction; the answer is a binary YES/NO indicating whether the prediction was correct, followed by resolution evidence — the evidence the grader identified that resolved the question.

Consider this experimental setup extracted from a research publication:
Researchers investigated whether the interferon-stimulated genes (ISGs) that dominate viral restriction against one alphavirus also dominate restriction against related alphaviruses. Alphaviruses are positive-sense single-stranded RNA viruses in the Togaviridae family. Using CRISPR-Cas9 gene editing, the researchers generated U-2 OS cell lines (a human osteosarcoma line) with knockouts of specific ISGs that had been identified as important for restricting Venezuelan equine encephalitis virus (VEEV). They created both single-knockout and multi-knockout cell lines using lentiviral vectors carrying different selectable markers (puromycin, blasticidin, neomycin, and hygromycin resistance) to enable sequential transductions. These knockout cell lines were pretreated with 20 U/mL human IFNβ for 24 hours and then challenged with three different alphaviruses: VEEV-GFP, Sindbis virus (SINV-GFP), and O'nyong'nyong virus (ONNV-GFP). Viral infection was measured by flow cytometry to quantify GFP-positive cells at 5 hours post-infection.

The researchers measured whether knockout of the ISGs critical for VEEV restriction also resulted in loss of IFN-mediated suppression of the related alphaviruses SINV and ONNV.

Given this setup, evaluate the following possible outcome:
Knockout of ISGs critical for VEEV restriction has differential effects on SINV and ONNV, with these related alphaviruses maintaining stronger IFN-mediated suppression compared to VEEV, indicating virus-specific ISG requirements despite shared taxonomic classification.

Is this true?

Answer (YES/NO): YES